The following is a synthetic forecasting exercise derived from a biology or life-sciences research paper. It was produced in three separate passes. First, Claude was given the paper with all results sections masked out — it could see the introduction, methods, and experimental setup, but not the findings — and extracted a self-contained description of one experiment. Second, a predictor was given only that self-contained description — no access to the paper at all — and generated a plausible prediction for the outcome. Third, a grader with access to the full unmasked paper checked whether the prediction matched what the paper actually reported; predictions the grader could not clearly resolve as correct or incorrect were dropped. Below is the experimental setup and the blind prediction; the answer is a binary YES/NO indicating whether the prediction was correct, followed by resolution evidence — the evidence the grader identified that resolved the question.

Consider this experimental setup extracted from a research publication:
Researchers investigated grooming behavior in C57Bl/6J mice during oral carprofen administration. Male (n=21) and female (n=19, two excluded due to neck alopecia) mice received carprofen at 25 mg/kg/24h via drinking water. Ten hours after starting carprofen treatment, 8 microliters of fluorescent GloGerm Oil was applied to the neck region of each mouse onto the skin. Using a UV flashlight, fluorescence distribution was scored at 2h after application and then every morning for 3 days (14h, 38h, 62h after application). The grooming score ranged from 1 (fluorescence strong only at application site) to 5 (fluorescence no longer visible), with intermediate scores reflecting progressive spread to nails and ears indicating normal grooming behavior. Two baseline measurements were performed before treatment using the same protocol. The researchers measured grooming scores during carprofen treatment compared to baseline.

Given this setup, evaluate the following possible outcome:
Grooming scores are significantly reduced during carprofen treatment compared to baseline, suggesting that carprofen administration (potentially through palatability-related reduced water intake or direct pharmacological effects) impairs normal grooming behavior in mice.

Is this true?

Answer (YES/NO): NO